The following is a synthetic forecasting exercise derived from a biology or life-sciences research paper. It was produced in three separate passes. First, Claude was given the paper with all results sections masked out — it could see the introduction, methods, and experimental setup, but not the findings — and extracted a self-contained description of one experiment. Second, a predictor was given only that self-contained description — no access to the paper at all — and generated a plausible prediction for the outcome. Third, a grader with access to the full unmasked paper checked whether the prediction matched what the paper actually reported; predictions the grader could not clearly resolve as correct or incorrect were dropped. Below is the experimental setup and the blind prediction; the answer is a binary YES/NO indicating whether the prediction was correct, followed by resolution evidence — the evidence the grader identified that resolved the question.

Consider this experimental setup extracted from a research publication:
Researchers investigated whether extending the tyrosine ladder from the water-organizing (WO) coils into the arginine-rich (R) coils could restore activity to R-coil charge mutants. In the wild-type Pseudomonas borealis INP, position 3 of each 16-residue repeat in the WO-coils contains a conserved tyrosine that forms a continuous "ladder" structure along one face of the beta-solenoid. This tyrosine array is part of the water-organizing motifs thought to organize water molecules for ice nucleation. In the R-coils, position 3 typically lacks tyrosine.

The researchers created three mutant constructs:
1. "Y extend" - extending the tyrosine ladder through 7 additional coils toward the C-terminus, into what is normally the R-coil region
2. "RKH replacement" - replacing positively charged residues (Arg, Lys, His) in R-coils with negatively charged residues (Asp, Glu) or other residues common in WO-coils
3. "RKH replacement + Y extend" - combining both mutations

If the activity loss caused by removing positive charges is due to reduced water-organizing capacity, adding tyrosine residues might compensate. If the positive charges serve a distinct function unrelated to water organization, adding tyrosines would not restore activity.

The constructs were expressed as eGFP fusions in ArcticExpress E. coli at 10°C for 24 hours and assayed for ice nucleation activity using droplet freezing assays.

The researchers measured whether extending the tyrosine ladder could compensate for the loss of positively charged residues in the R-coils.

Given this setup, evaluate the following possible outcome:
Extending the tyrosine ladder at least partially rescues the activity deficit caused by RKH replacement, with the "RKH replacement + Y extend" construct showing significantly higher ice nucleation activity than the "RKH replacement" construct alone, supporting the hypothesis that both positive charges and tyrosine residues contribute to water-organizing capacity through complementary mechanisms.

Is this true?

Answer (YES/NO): NO